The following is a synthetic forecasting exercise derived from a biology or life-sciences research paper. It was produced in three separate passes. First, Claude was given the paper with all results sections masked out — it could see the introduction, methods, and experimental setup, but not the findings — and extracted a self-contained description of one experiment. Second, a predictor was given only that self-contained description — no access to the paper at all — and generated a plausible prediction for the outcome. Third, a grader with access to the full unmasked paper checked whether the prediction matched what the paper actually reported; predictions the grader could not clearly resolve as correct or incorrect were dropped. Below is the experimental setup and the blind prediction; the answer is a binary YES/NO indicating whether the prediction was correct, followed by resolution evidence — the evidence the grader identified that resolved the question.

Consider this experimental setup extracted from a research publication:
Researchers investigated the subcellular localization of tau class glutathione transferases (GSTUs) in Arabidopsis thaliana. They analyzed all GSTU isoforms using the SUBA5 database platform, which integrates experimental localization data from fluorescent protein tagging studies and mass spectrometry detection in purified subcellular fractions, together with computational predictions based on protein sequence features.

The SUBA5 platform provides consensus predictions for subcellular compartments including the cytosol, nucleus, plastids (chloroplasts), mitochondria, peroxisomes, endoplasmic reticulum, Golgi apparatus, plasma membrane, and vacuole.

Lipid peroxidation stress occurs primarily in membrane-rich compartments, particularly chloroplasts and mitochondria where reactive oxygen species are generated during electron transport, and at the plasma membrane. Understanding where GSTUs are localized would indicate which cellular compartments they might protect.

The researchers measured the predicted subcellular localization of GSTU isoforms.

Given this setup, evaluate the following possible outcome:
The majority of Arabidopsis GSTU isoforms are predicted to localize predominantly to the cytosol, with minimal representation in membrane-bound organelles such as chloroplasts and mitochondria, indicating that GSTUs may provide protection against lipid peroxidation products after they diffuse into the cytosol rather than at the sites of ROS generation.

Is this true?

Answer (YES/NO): YES